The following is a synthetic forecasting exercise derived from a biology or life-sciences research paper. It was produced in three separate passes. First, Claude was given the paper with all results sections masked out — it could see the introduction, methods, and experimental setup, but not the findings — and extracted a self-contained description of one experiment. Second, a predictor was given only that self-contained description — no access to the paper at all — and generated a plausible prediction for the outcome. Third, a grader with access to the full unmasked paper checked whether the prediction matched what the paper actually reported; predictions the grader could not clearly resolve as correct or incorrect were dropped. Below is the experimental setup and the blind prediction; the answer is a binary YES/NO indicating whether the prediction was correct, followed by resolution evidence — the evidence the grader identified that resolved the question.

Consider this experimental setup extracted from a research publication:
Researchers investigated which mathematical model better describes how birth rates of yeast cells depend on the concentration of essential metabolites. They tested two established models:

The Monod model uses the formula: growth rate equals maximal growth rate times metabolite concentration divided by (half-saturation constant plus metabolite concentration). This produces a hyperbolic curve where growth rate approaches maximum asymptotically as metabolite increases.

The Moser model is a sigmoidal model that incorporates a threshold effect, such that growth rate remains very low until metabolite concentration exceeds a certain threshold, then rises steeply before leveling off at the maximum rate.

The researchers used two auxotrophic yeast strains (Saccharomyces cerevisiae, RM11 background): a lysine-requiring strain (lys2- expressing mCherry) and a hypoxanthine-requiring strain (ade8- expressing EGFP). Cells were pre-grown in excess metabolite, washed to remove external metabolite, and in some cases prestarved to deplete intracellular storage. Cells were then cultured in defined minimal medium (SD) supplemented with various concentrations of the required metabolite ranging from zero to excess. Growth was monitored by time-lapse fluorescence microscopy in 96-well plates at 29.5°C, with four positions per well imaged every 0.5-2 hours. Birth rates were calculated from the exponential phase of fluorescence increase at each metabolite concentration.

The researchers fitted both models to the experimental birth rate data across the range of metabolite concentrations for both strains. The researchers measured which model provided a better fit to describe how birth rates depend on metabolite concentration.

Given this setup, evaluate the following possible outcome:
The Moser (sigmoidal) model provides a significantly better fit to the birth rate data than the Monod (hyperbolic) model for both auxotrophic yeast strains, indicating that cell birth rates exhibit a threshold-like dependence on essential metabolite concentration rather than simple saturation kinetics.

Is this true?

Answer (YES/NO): NO